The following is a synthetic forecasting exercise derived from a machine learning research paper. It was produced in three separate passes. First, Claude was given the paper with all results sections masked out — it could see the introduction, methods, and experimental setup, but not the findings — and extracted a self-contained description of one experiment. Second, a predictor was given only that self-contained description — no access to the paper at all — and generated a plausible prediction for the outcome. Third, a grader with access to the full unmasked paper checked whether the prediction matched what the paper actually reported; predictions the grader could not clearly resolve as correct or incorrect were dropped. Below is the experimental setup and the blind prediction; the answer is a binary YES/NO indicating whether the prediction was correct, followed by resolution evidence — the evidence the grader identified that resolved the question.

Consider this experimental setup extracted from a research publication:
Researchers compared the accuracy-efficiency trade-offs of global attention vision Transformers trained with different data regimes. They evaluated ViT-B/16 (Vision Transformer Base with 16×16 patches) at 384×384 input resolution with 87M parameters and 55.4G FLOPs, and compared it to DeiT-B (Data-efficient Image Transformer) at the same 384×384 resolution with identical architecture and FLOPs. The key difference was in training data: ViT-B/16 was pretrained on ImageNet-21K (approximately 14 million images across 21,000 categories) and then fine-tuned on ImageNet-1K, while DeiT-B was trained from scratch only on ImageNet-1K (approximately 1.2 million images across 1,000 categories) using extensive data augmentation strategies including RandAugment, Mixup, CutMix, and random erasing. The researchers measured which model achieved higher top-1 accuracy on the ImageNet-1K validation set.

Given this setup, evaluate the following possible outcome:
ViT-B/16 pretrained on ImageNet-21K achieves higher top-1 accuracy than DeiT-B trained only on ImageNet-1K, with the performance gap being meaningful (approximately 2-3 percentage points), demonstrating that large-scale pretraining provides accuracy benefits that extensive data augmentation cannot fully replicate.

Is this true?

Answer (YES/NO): NO